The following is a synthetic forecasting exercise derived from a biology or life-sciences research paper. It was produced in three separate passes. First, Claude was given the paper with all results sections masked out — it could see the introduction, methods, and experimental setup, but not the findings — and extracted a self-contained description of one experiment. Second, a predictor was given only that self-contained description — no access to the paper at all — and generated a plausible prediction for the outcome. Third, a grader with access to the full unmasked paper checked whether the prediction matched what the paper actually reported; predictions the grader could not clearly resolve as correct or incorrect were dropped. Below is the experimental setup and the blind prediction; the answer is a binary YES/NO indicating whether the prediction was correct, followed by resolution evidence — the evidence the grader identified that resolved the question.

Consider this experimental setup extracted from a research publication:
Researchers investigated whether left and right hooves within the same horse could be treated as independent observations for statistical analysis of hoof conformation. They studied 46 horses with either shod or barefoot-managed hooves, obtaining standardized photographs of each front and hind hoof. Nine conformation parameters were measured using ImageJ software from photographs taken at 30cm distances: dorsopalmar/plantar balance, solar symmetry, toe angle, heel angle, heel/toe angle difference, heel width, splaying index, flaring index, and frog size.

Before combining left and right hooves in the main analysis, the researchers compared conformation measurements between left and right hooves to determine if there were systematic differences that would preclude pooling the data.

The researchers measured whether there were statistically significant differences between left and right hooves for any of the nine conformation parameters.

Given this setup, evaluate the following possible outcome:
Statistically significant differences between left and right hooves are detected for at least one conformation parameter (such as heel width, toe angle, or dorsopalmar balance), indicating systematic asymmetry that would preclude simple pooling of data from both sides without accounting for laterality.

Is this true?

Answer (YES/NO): NO